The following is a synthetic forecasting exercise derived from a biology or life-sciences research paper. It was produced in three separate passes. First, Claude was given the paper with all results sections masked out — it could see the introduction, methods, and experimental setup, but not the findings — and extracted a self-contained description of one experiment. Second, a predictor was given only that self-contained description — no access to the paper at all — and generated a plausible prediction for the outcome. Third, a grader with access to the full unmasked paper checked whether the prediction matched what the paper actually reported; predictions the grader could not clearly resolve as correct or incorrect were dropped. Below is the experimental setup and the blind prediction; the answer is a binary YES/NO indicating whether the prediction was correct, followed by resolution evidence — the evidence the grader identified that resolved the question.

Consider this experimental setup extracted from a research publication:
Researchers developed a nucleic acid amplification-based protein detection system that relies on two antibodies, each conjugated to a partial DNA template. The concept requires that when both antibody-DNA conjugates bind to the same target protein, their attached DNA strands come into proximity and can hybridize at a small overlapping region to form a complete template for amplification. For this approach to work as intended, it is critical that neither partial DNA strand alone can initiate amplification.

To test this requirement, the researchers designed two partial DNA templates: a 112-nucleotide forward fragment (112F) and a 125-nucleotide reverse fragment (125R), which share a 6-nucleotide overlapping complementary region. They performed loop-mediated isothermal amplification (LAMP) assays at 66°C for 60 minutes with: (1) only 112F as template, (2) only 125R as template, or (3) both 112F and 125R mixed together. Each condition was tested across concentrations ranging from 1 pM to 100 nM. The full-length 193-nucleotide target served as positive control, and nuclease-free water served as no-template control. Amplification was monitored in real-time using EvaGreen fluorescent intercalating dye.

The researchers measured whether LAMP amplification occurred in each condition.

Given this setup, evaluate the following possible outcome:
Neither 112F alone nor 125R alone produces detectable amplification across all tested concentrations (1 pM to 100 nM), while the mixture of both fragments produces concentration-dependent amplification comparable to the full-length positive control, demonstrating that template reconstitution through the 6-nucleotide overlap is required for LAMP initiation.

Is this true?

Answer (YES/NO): NO